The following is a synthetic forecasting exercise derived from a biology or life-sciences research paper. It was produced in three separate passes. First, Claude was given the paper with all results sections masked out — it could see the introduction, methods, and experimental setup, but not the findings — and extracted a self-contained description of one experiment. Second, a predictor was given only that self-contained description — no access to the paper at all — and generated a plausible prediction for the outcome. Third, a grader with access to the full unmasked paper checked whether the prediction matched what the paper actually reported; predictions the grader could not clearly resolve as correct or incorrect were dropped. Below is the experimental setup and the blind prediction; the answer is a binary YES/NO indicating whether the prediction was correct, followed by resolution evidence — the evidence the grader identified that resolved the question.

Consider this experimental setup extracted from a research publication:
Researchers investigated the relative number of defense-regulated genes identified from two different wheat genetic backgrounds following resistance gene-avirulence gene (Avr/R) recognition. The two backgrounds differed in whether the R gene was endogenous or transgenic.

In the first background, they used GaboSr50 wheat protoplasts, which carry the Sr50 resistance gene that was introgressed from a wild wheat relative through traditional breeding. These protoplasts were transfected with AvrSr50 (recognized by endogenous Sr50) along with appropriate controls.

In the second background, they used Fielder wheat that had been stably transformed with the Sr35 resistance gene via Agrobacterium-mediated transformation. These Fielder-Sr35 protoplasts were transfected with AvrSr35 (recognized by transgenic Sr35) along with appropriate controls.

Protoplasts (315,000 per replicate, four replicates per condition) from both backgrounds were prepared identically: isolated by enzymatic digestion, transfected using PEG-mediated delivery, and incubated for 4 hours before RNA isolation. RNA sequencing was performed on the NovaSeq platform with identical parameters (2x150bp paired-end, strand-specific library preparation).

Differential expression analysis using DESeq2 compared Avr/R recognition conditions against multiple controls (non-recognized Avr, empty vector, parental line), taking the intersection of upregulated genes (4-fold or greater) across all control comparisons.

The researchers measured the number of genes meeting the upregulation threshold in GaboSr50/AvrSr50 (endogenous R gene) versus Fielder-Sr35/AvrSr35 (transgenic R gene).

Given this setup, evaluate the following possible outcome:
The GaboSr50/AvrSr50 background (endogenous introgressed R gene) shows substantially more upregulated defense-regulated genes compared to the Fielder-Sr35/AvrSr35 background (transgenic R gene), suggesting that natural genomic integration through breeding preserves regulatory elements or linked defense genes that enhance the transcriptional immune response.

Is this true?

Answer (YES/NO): YES